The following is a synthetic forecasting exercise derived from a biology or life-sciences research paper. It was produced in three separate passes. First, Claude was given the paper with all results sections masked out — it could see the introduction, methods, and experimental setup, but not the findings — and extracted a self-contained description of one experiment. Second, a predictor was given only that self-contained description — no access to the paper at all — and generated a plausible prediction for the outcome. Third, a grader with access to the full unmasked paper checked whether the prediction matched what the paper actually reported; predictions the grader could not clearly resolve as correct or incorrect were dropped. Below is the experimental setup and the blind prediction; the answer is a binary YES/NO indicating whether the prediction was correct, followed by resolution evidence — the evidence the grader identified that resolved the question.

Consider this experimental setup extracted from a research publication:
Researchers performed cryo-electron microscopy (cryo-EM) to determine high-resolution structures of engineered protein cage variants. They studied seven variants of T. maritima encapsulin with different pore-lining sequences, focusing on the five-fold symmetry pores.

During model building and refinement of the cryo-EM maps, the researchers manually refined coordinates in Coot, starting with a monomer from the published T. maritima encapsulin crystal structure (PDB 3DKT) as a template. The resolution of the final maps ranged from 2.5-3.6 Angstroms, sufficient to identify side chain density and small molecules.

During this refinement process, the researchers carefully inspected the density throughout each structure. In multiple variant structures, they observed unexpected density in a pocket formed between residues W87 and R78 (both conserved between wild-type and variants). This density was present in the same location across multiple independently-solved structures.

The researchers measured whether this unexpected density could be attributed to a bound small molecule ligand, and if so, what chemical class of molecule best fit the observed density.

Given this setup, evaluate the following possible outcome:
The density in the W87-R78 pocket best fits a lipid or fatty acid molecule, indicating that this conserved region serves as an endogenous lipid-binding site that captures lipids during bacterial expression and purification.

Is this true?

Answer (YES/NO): NO